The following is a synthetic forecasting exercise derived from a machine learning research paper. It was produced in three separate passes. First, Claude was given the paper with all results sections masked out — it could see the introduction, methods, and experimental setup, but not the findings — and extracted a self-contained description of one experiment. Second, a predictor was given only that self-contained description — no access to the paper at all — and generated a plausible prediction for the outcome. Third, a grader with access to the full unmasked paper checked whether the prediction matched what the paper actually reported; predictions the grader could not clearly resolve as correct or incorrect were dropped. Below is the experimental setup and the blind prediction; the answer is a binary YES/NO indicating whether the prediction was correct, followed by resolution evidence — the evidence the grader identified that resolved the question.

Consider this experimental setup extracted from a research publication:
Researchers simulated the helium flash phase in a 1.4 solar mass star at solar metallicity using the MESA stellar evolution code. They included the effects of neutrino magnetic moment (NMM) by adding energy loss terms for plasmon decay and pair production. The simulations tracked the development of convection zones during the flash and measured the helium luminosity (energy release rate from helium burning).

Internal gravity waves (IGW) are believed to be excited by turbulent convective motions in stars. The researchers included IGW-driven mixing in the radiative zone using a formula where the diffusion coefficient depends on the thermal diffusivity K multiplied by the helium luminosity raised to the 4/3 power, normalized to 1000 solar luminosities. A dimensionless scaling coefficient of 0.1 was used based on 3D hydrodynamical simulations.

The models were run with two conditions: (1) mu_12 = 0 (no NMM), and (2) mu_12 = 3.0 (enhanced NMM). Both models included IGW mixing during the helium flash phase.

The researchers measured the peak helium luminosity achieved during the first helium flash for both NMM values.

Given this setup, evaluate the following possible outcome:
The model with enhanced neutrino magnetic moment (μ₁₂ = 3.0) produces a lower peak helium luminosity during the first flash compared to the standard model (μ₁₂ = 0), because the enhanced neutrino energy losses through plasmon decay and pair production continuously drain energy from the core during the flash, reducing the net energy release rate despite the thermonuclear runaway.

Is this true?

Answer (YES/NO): NO